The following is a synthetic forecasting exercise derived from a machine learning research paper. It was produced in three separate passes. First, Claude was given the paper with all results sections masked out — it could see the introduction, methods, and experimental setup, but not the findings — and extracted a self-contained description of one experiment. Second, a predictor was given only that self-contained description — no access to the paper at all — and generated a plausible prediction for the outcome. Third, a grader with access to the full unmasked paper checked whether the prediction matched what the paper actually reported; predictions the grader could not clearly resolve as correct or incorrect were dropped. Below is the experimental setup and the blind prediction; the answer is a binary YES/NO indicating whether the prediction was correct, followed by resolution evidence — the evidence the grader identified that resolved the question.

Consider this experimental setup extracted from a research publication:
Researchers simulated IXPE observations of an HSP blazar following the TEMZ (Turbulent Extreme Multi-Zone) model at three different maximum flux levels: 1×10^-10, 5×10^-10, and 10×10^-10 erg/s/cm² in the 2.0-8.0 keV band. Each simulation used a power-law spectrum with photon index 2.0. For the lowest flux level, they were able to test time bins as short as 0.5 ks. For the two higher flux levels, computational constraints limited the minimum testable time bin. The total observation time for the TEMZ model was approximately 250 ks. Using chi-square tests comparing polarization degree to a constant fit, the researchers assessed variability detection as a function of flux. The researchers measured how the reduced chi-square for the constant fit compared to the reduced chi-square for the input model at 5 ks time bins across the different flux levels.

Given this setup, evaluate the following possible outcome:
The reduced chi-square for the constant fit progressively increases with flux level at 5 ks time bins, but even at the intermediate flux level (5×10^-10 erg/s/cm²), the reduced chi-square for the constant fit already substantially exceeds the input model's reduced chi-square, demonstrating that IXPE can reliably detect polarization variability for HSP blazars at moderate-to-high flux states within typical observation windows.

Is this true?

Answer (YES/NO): NO